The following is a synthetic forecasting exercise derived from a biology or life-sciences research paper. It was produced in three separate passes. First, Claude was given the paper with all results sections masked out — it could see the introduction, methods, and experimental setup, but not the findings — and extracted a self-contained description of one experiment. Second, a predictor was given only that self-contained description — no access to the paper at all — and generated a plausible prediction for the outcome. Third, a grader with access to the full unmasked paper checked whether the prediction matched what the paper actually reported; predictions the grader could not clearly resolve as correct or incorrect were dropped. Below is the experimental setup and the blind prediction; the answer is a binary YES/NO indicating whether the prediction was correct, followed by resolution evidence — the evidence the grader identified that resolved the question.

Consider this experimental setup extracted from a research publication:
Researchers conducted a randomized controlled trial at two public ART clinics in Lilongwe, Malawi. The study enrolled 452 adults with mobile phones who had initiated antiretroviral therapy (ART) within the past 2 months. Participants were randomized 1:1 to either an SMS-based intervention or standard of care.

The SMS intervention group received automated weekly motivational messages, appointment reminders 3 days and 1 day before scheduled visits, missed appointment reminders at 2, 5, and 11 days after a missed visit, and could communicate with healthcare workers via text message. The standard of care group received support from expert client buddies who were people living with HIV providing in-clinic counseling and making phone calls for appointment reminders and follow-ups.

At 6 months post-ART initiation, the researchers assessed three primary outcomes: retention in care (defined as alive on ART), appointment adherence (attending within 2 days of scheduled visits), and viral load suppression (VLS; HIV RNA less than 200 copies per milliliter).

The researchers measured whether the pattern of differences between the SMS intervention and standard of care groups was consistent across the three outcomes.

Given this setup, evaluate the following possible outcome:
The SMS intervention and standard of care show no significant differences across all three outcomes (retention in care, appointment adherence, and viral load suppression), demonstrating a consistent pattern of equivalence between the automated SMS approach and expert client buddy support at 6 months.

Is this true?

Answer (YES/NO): NO